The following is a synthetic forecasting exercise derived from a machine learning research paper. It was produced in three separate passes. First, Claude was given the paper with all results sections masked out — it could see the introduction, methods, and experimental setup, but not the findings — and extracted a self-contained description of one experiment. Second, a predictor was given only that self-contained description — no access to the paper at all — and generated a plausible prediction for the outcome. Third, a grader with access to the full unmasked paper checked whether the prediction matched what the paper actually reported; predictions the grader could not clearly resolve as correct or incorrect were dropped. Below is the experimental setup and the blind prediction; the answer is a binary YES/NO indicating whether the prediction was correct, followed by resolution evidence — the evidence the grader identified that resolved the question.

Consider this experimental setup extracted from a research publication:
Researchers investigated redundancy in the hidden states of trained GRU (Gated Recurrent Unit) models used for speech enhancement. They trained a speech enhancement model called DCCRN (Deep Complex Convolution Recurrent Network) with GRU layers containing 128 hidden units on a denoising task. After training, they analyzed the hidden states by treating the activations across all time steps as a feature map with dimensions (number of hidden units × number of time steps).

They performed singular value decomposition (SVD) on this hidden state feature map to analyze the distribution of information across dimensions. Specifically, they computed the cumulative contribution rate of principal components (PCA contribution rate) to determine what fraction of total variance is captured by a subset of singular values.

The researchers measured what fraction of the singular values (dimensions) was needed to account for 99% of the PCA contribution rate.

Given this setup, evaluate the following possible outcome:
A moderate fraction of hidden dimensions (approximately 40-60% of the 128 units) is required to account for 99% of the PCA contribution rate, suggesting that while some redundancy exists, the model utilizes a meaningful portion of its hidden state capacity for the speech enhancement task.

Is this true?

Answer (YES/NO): YES